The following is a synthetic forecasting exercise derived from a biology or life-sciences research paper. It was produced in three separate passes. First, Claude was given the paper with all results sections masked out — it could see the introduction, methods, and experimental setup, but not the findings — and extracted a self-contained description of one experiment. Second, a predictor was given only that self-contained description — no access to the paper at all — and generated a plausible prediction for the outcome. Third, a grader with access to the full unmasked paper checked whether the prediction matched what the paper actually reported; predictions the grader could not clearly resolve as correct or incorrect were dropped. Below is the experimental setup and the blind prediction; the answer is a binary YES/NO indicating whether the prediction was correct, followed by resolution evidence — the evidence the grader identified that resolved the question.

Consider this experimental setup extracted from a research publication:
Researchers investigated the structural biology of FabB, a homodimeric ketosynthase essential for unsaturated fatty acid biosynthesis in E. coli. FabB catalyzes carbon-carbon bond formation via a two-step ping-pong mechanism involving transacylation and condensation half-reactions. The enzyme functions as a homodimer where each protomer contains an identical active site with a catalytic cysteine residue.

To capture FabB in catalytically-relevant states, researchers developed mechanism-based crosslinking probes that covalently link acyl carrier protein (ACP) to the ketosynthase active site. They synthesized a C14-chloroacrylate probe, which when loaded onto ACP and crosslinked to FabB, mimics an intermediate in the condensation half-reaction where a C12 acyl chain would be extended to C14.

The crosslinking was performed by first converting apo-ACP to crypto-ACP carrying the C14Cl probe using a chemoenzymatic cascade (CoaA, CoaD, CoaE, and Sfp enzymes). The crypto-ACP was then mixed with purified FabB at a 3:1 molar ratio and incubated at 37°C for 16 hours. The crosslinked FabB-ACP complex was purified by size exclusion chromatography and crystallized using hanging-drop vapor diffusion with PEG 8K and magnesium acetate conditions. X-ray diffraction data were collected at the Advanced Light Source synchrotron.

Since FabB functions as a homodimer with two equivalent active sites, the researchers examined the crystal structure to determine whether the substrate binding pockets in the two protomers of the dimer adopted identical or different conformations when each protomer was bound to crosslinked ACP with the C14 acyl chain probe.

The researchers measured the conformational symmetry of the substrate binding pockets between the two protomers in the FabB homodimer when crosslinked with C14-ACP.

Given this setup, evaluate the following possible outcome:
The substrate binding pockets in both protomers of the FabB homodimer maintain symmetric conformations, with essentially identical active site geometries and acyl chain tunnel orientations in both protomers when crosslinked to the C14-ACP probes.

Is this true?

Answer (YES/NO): YES